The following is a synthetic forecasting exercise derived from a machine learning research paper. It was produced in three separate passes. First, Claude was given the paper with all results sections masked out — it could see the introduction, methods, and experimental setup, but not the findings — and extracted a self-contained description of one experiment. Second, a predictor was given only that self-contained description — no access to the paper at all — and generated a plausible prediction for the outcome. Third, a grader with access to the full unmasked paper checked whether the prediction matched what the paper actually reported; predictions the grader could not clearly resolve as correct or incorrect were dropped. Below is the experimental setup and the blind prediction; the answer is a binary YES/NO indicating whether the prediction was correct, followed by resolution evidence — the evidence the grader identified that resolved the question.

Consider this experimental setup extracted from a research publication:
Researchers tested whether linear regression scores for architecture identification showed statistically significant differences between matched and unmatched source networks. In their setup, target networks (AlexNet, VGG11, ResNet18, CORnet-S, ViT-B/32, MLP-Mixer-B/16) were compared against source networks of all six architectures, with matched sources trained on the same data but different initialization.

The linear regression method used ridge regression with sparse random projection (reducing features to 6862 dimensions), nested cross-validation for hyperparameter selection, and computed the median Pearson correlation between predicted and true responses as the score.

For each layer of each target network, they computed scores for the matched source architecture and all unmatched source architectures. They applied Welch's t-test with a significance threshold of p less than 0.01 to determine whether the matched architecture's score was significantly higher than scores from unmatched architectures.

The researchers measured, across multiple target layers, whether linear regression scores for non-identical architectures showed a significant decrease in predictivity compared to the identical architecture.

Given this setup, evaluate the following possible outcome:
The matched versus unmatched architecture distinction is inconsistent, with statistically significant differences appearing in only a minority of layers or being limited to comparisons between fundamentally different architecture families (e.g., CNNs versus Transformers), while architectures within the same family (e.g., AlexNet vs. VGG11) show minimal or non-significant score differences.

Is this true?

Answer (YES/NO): NO